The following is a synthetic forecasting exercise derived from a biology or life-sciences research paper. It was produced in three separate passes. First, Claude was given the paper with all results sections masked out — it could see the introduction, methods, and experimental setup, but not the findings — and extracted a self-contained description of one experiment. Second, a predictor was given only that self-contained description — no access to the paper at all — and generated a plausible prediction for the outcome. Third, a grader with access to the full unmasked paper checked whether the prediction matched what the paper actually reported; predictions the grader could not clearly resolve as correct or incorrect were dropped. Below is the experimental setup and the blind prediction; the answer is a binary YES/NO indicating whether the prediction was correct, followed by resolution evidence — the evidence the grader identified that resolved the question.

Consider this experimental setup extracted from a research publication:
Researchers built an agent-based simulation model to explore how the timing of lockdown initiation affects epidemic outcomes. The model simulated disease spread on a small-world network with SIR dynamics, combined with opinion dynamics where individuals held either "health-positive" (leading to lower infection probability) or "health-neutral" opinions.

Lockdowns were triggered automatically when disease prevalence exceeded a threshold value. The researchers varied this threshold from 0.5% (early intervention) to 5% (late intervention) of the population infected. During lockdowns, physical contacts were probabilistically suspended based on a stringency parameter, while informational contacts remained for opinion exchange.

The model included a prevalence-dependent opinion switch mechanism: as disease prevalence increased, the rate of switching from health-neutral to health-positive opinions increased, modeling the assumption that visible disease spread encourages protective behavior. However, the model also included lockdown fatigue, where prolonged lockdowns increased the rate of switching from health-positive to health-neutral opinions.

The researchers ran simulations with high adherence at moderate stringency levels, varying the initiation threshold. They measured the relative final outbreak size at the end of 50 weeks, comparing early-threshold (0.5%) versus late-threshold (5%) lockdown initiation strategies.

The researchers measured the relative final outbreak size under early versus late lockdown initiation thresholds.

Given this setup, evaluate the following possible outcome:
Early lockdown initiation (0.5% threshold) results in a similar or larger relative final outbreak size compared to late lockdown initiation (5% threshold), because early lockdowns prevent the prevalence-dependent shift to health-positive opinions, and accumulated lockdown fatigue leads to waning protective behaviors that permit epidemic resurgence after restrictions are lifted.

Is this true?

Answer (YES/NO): NO